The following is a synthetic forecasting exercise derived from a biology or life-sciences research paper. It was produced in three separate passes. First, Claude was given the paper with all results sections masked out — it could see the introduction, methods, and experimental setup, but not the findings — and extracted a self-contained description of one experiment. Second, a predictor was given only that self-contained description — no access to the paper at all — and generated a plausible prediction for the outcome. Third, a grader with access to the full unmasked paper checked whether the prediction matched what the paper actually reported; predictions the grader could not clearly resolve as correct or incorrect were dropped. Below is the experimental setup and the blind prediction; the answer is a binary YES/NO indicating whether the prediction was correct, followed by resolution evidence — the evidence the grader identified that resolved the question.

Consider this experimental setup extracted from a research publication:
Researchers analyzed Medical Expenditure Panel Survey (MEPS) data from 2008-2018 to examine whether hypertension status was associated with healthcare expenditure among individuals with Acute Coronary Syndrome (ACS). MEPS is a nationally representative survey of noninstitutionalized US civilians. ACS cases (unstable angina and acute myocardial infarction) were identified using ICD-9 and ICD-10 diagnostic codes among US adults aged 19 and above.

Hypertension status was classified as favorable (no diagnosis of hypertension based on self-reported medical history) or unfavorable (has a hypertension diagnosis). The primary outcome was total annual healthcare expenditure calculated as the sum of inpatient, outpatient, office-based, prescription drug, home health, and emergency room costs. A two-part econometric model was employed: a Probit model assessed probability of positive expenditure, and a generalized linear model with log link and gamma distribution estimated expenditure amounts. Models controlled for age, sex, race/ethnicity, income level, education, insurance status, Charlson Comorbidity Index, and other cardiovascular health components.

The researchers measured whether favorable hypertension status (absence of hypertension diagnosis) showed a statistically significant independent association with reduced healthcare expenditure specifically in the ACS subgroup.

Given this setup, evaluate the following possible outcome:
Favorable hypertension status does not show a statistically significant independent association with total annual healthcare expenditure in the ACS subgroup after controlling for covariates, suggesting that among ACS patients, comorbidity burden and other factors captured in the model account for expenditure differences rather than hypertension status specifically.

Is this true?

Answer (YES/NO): NO